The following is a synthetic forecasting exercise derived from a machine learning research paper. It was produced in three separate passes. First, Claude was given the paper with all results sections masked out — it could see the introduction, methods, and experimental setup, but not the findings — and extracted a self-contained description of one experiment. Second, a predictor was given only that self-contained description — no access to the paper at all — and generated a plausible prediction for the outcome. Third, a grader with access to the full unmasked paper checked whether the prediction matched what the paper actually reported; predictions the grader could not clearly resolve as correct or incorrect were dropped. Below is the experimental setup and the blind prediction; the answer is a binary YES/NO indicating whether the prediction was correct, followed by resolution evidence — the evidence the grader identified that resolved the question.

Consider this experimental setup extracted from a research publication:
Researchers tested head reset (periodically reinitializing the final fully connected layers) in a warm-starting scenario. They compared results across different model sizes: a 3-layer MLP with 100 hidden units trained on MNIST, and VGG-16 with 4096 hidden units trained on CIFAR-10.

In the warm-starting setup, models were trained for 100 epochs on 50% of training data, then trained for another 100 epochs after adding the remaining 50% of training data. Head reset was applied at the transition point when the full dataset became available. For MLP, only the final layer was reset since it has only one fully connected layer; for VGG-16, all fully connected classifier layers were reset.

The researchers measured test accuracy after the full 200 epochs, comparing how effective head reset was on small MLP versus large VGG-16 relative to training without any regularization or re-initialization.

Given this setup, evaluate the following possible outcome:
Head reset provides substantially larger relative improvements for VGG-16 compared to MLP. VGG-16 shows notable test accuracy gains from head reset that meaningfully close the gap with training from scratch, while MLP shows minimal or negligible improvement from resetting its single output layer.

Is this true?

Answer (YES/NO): YES